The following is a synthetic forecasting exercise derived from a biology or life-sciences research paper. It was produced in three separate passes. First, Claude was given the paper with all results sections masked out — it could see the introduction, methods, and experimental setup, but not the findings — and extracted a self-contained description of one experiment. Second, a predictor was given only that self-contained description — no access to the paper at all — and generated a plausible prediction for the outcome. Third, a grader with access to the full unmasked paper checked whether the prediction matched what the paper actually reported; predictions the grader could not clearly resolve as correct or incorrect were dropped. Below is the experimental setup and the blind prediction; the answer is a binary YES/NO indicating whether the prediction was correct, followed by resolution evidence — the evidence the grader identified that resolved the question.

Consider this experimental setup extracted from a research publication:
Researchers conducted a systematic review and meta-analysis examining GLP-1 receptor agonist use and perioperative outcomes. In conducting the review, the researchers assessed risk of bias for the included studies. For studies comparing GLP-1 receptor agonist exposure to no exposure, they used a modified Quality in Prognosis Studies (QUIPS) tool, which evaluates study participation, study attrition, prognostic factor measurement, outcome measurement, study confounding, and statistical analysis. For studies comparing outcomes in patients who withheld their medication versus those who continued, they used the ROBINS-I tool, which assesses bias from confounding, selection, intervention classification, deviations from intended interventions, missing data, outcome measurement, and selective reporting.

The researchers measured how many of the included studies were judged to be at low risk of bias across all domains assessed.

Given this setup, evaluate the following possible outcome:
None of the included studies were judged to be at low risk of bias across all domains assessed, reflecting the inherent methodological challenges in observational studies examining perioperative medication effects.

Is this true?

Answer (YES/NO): YES